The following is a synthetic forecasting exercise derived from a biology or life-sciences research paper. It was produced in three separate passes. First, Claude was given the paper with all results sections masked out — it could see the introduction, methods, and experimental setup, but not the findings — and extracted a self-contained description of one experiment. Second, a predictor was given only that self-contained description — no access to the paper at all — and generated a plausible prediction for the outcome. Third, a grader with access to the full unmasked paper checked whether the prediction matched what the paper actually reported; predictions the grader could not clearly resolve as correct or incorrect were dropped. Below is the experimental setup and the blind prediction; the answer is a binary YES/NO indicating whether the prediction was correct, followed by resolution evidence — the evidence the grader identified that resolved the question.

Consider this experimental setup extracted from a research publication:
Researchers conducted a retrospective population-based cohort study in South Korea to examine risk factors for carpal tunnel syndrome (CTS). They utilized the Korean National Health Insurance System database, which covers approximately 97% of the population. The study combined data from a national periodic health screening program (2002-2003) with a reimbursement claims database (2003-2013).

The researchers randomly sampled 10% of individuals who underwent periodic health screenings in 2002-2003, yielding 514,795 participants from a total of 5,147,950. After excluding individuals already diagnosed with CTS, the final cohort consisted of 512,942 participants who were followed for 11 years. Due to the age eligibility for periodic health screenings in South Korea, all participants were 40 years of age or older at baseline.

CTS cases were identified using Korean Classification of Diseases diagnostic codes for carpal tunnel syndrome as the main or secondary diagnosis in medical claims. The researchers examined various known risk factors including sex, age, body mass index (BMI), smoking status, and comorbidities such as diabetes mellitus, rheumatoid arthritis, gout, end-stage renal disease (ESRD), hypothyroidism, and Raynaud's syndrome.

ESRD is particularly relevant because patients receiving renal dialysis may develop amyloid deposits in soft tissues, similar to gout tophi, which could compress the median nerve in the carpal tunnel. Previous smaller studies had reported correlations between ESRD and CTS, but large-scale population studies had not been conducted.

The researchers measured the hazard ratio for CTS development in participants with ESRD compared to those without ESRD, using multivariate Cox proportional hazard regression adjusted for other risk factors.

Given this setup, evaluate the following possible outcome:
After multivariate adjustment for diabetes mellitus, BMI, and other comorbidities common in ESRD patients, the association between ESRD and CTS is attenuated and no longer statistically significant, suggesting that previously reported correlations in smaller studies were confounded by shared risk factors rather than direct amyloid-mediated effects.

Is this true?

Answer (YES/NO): NO